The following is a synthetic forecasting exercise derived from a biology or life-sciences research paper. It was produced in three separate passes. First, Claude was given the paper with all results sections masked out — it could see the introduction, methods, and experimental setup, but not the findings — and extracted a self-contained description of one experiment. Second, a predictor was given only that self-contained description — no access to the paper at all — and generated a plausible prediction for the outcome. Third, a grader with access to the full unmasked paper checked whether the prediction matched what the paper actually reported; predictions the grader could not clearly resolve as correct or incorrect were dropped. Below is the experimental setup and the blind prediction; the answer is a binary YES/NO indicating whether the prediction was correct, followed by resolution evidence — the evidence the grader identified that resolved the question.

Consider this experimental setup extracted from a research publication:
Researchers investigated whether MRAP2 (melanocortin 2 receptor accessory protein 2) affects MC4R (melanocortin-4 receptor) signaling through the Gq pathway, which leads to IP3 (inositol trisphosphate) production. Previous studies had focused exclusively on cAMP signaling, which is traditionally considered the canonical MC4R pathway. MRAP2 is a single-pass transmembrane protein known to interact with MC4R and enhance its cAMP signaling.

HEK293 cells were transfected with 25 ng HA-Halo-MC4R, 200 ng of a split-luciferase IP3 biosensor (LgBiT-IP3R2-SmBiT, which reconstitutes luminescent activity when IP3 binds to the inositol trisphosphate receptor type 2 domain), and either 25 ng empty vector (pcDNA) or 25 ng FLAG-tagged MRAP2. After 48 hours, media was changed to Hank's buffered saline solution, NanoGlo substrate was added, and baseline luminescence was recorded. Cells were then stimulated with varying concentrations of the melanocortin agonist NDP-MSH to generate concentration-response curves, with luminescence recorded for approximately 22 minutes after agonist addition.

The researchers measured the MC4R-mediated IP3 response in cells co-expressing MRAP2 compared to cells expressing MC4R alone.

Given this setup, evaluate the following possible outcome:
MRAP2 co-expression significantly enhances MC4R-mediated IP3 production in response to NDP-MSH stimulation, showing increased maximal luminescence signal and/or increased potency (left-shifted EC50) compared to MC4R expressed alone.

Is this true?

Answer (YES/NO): YES